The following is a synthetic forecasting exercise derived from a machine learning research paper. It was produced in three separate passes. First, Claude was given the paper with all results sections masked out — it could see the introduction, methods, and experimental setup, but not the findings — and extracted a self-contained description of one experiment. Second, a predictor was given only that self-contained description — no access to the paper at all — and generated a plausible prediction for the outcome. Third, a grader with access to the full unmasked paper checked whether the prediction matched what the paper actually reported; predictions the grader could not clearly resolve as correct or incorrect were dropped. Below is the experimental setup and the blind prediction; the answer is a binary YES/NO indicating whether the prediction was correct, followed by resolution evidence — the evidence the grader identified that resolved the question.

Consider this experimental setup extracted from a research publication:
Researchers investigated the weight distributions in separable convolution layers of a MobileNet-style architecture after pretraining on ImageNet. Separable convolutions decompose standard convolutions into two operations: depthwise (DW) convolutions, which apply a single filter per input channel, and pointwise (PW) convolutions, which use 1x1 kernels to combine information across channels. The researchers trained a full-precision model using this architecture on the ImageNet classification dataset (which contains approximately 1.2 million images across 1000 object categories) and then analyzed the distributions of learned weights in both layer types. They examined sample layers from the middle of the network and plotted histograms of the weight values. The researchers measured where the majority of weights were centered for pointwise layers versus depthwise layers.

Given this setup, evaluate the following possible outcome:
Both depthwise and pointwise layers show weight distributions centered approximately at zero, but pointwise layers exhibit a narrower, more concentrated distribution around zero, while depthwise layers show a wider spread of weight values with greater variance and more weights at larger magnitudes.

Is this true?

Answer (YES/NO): YES